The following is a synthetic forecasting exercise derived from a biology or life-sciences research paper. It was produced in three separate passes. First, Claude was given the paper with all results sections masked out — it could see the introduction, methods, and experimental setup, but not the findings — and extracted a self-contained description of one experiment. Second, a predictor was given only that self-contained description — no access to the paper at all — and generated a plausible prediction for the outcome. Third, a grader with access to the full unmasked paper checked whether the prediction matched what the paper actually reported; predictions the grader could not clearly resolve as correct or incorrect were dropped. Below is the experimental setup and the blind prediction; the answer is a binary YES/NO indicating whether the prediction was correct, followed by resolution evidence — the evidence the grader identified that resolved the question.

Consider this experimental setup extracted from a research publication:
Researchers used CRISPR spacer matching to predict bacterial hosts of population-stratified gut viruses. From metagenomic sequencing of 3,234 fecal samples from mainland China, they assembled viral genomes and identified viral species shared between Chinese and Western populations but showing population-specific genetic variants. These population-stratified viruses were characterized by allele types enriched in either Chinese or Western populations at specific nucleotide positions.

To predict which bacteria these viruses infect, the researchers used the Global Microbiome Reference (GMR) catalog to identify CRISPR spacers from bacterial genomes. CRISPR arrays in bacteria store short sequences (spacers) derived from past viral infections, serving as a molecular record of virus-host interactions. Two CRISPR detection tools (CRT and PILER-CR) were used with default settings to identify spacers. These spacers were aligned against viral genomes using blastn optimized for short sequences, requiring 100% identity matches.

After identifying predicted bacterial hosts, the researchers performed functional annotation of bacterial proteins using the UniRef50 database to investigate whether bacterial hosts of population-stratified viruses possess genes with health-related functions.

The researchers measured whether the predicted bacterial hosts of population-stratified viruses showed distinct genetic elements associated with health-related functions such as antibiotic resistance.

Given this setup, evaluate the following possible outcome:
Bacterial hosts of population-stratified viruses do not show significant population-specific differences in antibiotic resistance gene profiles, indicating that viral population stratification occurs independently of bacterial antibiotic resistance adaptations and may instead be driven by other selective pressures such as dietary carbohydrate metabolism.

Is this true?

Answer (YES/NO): NO